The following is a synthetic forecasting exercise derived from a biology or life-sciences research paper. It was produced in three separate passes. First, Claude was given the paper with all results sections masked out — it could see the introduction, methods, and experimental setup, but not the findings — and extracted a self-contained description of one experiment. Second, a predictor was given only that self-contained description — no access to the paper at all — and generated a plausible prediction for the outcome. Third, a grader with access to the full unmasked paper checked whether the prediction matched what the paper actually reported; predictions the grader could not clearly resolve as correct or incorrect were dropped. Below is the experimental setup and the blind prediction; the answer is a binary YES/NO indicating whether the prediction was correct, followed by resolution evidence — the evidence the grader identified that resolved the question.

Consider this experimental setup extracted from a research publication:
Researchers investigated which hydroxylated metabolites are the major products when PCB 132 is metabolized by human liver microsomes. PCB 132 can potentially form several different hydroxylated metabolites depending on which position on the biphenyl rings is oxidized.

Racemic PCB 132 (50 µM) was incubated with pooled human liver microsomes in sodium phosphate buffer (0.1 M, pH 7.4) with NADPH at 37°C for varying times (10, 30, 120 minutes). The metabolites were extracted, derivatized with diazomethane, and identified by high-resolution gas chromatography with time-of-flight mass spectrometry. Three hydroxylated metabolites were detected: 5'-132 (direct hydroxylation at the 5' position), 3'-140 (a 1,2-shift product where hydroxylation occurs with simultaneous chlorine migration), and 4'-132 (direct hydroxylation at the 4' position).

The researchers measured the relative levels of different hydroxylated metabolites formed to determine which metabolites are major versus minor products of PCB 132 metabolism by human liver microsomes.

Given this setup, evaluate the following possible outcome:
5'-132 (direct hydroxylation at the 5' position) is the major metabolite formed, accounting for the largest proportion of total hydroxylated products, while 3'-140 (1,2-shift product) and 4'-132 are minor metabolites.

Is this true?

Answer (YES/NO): NO